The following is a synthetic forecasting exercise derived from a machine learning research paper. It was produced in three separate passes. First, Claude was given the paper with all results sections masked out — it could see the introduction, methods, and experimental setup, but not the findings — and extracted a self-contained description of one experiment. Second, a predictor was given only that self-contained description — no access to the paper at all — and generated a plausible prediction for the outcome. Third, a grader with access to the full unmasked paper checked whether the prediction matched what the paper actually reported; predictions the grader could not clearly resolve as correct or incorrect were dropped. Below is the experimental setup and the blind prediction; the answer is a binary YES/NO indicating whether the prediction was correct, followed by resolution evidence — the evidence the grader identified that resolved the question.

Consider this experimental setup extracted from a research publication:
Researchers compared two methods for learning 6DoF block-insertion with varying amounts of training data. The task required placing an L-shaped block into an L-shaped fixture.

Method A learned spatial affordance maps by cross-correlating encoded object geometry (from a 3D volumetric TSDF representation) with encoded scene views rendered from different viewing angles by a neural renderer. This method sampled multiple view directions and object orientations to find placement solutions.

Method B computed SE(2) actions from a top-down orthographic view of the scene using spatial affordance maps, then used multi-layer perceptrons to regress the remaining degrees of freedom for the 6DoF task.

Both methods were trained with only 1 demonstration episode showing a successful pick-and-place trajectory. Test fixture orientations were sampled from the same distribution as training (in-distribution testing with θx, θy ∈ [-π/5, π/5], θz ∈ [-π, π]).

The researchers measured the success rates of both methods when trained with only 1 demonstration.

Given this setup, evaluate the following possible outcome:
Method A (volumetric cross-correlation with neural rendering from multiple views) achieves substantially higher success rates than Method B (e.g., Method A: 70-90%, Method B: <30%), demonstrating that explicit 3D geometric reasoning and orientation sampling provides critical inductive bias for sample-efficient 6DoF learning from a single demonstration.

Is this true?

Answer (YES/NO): NO